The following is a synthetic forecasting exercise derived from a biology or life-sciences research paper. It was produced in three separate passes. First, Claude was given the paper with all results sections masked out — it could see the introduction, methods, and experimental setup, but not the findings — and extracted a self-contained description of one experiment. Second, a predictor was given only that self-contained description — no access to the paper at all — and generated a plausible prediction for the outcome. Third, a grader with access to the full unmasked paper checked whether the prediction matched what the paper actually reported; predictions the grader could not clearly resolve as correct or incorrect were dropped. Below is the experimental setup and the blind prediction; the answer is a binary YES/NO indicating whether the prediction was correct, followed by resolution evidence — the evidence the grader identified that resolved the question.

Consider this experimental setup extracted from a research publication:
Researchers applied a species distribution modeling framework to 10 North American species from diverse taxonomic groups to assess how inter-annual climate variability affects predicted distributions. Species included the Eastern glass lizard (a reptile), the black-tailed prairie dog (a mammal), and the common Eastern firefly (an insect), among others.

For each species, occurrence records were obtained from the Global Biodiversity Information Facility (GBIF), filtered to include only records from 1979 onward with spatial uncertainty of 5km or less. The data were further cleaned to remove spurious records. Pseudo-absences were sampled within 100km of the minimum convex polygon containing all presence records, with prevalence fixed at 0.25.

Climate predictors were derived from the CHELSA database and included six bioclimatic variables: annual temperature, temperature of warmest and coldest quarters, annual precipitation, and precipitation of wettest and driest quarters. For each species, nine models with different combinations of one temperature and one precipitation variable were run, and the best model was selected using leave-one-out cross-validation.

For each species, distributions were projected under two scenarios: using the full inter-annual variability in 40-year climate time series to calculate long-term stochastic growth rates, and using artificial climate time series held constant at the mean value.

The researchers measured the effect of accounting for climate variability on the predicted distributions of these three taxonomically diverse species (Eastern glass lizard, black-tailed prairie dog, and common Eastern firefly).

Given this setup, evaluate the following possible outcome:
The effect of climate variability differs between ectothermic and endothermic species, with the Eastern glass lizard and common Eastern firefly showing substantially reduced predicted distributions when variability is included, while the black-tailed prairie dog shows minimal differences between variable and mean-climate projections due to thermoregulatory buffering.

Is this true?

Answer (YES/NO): NO